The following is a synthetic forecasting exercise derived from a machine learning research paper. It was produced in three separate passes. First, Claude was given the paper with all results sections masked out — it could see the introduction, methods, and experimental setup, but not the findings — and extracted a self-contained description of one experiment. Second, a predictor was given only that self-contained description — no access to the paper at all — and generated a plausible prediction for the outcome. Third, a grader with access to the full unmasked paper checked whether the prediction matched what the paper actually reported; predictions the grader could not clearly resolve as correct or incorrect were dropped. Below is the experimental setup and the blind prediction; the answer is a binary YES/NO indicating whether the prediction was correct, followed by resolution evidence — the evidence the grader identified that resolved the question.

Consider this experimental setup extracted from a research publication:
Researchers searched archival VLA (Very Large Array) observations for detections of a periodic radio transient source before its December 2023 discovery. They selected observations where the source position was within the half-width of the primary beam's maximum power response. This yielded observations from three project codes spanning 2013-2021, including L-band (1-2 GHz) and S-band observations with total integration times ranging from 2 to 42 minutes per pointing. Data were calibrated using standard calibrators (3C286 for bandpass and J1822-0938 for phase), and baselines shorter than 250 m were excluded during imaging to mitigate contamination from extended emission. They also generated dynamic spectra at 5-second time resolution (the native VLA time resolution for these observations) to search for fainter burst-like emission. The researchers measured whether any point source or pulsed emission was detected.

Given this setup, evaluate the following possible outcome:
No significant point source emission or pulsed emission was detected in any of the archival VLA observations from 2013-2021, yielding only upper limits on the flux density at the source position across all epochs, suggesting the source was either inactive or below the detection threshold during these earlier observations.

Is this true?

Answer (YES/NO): YES